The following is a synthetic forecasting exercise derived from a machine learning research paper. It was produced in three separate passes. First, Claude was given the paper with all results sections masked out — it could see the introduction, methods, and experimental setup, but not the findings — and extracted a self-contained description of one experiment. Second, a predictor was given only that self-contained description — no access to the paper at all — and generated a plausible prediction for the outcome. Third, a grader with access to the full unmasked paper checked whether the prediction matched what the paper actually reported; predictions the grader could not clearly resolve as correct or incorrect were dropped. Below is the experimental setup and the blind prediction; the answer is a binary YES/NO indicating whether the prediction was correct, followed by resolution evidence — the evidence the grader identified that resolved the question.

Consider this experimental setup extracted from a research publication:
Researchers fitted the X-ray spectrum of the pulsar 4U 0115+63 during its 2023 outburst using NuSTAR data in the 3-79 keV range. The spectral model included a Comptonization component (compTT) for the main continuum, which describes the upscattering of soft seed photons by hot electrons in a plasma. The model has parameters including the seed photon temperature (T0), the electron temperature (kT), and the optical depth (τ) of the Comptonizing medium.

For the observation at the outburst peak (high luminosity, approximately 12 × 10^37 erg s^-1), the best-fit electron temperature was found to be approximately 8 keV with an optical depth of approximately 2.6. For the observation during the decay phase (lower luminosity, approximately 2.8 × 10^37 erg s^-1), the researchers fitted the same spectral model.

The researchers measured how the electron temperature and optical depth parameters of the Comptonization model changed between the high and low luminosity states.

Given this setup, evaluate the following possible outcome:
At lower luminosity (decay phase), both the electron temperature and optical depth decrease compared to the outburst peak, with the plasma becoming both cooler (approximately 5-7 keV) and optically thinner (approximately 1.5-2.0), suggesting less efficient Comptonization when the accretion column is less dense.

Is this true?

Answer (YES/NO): NO